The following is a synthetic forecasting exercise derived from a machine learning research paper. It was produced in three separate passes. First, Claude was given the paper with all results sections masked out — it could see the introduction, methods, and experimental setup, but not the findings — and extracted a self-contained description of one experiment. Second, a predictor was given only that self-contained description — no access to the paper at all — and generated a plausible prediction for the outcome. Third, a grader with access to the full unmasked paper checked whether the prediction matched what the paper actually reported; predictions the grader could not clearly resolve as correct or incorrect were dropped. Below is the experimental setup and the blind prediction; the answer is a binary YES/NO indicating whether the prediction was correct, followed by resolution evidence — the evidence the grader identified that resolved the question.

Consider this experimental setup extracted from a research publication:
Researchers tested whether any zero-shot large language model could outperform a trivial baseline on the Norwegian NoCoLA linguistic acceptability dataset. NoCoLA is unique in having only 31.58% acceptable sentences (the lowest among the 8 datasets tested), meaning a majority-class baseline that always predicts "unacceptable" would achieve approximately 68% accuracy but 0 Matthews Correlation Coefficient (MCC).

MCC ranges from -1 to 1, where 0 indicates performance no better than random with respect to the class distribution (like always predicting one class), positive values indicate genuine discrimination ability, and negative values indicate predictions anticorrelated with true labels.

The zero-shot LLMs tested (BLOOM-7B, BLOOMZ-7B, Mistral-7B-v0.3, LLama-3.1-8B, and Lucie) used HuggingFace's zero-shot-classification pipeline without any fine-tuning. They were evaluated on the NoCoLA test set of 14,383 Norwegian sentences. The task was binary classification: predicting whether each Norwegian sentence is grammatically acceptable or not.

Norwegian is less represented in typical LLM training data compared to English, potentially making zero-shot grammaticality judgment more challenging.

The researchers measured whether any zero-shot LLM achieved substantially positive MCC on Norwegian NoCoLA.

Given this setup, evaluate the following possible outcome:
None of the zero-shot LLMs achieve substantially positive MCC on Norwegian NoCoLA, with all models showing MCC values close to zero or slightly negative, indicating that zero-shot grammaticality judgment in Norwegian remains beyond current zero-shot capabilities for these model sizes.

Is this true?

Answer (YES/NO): YES